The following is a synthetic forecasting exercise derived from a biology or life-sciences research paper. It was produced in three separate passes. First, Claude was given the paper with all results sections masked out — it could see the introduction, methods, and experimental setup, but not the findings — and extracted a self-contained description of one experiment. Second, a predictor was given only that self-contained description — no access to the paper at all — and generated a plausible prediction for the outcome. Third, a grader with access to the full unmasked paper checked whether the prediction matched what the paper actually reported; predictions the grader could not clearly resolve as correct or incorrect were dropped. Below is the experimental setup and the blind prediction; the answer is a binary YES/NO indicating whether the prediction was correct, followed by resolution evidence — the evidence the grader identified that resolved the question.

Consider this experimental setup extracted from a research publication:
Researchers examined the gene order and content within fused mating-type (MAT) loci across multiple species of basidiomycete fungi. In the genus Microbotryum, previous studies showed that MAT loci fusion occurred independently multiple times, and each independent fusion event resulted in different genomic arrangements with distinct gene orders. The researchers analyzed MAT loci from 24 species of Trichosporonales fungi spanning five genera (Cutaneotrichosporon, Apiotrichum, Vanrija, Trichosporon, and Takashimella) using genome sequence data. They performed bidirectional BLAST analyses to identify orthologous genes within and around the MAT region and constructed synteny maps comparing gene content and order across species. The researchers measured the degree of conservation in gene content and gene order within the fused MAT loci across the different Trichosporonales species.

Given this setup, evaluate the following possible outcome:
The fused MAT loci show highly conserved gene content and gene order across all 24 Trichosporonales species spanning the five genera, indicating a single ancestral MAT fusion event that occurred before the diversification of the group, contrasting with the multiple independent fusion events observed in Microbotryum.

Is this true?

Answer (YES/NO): YES